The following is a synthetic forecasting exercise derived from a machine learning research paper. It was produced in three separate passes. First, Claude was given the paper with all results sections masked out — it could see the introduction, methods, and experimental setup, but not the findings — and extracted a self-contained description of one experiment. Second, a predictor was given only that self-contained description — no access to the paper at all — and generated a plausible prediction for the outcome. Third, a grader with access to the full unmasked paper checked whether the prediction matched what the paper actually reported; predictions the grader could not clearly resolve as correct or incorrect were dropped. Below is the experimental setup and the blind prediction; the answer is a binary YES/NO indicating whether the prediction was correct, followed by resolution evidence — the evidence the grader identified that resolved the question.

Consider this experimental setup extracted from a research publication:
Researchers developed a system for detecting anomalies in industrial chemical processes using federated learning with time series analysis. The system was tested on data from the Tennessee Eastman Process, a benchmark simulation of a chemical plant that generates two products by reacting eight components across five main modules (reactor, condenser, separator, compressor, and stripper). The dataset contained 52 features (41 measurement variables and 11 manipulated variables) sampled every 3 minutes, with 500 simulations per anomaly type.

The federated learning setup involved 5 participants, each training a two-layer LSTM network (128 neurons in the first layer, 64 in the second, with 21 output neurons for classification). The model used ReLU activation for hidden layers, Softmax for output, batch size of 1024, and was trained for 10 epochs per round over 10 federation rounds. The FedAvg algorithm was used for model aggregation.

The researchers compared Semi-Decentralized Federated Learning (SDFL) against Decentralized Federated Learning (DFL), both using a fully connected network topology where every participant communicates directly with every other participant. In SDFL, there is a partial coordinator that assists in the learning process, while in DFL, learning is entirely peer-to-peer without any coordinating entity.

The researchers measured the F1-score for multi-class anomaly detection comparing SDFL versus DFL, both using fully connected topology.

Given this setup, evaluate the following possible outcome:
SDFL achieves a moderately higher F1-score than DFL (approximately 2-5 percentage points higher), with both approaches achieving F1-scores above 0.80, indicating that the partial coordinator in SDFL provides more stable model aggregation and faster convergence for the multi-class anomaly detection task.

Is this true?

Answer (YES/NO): NO